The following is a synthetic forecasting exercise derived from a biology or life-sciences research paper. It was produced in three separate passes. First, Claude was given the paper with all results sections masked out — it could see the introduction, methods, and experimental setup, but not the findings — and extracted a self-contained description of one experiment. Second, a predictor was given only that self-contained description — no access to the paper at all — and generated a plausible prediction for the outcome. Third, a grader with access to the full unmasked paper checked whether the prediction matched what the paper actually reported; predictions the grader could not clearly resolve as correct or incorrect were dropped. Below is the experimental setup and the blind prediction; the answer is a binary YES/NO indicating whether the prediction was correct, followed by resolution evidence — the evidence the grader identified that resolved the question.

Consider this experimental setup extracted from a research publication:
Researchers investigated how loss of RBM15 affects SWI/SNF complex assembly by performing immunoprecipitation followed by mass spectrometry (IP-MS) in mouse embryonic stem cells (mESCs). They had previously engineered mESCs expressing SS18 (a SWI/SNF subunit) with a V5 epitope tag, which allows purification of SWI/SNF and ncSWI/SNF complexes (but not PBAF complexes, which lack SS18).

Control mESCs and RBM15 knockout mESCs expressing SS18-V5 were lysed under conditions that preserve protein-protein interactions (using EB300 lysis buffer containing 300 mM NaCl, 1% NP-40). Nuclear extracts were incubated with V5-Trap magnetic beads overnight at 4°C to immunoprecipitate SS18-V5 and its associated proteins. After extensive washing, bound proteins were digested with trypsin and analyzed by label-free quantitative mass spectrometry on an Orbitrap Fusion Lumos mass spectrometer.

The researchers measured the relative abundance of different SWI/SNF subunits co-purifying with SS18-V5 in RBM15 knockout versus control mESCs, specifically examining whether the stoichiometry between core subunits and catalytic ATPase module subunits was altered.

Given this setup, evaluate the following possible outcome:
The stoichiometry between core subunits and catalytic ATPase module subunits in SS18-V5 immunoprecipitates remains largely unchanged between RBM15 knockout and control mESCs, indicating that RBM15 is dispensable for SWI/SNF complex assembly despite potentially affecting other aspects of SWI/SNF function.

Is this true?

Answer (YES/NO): NO